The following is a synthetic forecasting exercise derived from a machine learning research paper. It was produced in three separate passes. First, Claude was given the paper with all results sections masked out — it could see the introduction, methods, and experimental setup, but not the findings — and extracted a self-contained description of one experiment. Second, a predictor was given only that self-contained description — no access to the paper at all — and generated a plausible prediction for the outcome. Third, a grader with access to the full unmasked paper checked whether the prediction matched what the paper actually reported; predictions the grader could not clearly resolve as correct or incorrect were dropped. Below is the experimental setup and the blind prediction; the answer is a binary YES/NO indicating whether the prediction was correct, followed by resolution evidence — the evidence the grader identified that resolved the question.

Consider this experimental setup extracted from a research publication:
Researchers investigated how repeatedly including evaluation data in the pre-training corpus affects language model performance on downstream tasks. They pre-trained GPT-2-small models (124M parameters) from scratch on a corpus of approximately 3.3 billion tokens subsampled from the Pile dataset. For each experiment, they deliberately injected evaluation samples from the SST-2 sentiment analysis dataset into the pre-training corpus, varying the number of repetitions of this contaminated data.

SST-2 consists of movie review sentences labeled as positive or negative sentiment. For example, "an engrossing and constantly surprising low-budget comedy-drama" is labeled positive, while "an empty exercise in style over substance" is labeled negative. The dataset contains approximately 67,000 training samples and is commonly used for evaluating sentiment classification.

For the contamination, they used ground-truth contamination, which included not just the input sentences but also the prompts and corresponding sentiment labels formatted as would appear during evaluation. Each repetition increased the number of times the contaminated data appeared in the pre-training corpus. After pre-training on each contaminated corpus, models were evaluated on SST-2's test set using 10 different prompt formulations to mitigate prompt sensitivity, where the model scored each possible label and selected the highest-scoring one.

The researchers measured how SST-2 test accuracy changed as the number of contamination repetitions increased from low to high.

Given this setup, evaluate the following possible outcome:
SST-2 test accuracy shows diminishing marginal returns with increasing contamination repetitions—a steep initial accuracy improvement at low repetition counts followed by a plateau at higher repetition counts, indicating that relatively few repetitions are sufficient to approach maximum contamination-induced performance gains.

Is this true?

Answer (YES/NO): NO